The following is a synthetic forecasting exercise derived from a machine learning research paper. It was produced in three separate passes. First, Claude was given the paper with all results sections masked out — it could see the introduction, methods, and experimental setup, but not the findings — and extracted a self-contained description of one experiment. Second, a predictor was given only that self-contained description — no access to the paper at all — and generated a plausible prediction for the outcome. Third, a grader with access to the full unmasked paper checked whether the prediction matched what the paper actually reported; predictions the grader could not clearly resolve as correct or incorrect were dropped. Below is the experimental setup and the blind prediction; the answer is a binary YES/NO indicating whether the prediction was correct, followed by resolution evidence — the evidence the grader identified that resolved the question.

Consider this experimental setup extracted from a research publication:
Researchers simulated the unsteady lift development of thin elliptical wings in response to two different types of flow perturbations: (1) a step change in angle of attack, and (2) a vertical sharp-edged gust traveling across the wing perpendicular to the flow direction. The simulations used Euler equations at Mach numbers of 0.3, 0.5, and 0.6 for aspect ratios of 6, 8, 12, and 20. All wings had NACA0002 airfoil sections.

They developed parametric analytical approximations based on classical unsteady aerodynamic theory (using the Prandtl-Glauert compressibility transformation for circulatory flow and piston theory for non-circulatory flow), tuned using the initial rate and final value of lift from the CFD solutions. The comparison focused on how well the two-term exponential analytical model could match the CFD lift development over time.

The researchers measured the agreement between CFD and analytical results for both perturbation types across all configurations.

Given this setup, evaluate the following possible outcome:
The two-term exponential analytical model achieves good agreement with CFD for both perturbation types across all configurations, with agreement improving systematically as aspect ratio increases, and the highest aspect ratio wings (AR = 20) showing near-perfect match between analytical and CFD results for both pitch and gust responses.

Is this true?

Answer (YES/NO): NO